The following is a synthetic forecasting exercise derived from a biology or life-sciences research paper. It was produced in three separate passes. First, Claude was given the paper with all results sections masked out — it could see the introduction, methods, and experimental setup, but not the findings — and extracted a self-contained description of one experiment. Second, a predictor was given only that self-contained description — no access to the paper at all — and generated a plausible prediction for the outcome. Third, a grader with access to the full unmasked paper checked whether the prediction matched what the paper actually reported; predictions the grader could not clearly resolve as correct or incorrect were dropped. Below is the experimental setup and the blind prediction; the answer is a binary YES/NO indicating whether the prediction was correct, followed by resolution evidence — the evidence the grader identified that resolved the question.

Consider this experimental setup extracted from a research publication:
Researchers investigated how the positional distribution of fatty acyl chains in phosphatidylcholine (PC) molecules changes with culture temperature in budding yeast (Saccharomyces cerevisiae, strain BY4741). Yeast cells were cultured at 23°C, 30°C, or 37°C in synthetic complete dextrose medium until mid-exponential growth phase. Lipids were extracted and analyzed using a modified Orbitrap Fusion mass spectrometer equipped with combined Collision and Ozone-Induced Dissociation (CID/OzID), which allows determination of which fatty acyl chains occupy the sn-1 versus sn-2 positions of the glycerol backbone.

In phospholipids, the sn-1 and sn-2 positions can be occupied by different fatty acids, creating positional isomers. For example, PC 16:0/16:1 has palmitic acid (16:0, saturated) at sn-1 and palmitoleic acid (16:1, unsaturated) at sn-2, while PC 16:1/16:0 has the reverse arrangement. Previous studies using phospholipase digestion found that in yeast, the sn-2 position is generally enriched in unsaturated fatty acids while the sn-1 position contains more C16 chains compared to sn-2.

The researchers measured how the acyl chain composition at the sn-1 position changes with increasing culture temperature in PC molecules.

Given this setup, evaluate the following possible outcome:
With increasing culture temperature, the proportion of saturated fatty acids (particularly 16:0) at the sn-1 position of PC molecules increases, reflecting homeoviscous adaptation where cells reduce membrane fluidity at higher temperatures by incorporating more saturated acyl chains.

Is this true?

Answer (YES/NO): YES